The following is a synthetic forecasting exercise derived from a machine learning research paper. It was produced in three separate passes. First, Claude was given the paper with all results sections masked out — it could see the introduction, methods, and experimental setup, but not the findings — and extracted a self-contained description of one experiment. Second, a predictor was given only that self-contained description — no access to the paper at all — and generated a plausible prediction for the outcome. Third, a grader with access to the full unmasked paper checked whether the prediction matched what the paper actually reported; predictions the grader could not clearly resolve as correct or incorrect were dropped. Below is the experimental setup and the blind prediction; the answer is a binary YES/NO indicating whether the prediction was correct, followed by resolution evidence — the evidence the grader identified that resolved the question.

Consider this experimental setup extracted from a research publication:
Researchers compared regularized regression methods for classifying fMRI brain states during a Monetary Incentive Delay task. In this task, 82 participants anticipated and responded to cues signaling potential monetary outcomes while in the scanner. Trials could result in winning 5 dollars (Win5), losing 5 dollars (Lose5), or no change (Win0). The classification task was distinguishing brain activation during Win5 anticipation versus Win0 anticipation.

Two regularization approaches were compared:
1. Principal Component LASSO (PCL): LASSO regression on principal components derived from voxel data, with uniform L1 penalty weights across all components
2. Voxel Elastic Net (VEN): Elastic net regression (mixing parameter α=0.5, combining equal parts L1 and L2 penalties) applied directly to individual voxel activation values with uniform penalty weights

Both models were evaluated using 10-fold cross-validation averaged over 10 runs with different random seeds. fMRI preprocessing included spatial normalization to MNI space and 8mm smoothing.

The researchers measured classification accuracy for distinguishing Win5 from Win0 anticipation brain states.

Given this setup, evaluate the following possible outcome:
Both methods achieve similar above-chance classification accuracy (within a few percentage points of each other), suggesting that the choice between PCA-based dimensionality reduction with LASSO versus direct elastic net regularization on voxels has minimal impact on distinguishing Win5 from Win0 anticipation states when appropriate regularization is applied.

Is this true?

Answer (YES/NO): NO